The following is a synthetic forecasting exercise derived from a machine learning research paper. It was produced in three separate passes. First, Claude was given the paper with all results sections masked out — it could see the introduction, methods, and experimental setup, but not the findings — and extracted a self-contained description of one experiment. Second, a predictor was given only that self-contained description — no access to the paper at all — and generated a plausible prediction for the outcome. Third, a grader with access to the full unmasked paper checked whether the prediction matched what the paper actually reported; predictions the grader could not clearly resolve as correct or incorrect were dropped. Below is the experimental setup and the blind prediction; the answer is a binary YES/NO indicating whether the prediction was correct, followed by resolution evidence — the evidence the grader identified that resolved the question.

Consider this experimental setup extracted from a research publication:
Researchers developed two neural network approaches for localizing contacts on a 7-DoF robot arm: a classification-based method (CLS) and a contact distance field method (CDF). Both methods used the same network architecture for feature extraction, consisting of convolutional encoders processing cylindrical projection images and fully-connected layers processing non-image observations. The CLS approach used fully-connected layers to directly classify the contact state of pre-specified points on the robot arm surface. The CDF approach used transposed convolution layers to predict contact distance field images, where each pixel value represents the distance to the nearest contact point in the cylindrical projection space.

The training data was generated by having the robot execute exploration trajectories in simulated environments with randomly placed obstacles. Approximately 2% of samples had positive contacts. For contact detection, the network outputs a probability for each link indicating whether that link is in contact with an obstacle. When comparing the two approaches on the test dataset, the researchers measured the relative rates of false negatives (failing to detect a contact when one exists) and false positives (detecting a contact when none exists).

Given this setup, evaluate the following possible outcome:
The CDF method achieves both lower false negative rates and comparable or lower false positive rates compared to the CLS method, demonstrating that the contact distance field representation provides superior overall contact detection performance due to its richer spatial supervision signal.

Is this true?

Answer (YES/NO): NO